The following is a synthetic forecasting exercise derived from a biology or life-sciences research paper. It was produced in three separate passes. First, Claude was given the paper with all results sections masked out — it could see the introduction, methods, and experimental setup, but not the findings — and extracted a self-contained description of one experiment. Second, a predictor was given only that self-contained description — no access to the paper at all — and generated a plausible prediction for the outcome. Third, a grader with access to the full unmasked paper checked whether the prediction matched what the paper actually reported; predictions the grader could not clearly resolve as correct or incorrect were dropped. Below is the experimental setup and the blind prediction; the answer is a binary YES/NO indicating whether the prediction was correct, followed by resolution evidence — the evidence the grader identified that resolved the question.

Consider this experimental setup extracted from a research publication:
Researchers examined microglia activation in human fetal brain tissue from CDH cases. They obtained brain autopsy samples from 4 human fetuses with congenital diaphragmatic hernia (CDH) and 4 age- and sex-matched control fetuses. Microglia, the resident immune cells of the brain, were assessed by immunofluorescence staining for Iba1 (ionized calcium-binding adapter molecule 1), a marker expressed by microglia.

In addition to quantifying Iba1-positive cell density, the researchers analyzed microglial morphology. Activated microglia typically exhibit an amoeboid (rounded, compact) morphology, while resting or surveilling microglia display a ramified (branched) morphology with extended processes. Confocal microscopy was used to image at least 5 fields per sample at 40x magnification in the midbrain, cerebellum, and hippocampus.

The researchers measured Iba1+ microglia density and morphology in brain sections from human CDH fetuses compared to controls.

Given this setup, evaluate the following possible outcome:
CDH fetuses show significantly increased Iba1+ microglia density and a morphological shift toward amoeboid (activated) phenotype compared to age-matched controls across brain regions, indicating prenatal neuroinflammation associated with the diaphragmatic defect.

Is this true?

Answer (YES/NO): NO